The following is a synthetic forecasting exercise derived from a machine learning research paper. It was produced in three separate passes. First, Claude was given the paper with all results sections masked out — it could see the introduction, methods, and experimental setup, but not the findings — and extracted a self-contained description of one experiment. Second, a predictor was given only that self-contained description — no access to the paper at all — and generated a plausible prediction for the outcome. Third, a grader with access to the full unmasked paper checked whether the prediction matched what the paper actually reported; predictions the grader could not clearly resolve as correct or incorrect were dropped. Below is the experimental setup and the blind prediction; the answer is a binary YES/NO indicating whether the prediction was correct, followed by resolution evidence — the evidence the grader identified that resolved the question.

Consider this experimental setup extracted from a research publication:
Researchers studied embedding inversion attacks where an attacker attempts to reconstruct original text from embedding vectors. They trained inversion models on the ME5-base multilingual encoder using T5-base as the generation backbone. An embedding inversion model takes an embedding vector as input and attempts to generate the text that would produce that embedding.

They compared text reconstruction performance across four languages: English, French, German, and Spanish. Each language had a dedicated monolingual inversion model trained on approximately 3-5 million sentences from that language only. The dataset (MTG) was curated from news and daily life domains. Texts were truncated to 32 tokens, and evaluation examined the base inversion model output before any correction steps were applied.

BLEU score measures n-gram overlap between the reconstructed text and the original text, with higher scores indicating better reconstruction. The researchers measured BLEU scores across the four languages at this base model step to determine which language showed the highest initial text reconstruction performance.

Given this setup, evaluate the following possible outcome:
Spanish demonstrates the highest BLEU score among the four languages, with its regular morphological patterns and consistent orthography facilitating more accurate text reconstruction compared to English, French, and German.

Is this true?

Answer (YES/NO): YES